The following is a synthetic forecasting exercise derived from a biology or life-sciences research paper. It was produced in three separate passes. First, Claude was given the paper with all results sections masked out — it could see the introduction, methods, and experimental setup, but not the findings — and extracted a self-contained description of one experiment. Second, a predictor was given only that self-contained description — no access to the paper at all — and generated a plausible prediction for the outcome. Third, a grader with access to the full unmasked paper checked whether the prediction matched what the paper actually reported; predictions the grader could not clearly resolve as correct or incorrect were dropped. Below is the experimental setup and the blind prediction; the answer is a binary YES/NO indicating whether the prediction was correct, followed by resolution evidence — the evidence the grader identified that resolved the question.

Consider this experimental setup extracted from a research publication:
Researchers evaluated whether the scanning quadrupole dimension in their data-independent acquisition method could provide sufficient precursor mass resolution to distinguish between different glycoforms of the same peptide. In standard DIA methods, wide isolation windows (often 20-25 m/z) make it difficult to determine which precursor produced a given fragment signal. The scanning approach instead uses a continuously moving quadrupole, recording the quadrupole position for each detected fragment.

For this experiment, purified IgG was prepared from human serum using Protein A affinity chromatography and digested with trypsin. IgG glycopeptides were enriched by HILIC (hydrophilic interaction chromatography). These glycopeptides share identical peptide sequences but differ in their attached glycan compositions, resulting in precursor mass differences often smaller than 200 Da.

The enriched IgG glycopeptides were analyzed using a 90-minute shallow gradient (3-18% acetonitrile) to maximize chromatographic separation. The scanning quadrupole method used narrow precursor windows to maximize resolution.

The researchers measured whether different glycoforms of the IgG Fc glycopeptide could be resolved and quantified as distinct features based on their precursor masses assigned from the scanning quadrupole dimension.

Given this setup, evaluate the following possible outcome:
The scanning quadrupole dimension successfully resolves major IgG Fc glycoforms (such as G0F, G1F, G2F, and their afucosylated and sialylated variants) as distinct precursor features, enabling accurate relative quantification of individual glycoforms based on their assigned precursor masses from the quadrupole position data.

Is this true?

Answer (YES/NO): YES